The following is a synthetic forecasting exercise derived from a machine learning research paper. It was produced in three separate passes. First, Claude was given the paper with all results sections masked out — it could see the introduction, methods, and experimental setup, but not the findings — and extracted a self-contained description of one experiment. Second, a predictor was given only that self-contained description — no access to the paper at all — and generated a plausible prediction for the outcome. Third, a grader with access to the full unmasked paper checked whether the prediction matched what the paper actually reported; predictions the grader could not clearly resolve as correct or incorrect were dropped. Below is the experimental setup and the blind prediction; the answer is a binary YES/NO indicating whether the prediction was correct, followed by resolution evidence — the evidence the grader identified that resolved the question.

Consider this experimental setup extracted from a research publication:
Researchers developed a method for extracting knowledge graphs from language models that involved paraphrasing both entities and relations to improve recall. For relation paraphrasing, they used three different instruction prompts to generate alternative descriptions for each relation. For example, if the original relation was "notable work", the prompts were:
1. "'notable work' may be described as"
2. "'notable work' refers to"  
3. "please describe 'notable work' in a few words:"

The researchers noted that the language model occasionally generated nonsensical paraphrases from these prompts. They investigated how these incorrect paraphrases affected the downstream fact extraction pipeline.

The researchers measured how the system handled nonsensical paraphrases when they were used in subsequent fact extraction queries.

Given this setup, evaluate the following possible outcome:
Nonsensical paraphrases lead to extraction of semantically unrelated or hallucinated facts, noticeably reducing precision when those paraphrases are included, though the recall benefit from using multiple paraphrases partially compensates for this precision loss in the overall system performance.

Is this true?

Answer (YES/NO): NO